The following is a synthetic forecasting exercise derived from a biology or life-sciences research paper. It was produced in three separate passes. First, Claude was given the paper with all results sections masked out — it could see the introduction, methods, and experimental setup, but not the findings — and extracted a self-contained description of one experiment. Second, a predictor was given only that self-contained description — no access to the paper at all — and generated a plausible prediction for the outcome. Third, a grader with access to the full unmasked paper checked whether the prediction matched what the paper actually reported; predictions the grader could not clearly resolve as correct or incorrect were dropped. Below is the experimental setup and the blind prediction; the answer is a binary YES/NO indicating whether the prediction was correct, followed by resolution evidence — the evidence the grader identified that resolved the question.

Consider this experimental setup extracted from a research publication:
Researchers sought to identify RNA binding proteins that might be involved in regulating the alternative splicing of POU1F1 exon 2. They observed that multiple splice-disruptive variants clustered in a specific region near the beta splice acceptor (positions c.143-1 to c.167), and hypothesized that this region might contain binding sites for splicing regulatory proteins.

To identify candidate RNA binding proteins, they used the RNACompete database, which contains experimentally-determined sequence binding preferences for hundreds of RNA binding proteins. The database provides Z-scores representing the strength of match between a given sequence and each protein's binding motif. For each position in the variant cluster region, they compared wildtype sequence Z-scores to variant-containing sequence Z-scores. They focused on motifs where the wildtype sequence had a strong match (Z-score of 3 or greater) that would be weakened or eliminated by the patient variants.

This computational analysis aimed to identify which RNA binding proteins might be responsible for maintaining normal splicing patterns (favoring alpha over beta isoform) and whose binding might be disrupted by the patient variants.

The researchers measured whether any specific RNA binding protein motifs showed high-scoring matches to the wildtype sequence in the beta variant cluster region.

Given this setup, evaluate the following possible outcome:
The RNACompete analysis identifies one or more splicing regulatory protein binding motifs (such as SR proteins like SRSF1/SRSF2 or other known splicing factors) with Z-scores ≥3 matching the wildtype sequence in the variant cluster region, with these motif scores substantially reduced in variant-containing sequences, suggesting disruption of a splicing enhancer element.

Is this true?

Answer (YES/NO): NO